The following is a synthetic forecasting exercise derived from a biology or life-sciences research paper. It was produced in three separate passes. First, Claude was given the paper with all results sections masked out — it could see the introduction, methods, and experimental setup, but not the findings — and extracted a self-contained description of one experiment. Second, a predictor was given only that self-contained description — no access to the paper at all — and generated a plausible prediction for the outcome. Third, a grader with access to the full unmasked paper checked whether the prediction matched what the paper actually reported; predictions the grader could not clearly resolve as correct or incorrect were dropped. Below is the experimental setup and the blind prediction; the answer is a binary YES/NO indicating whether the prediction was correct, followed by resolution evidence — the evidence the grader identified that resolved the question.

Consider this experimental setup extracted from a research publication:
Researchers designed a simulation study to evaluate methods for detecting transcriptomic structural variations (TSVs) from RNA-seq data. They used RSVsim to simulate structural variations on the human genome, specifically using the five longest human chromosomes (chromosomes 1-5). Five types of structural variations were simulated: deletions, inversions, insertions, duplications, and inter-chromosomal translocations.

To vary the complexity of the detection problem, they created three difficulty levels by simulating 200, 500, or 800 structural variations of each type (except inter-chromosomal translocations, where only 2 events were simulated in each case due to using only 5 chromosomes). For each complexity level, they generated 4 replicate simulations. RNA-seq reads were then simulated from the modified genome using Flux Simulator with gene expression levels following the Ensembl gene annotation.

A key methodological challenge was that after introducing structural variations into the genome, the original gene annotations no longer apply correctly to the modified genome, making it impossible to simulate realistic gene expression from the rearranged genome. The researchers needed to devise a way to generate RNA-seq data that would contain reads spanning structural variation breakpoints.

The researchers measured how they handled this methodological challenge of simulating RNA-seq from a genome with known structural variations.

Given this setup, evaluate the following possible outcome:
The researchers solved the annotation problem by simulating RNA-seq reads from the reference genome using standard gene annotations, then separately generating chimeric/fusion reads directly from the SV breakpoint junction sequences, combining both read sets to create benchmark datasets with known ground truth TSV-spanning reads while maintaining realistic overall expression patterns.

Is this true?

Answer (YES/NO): NO